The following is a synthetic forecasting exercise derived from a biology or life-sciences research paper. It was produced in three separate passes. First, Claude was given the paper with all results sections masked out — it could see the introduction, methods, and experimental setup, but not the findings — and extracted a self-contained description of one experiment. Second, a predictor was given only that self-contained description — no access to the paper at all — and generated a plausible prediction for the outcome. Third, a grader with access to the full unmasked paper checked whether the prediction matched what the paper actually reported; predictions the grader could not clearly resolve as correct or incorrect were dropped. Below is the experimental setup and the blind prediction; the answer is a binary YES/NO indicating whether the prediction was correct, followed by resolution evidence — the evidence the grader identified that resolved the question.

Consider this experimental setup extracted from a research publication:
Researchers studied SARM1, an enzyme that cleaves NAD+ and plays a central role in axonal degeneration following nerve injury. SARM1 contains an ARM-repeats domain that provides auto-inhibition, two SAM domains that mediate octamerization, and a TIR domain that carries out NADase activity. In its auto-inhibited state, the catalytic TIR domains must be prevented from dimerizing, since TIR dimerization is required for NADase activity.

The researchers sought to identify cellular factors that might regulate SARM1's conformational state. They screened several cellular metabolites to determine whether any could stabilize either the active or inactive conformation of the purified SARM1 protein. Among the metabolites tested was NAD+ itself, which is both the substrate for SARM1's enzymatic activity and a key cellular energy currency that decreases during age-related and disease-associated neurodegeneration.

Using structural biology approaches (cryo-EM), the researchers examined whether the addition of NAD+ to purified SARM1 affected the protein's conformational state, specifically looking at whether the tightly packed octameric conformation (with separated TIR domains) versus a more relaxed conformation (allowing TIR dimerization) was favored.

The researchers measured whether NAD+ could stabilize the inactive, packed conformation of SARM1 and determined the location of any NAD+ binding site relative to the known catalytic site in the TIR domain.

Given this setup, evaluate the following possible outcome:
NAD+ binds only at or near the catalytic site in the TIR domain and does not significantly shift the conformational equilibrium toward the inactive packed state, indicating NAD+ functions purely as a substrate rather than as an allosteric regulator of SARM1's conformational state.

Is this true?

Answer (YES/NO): NO